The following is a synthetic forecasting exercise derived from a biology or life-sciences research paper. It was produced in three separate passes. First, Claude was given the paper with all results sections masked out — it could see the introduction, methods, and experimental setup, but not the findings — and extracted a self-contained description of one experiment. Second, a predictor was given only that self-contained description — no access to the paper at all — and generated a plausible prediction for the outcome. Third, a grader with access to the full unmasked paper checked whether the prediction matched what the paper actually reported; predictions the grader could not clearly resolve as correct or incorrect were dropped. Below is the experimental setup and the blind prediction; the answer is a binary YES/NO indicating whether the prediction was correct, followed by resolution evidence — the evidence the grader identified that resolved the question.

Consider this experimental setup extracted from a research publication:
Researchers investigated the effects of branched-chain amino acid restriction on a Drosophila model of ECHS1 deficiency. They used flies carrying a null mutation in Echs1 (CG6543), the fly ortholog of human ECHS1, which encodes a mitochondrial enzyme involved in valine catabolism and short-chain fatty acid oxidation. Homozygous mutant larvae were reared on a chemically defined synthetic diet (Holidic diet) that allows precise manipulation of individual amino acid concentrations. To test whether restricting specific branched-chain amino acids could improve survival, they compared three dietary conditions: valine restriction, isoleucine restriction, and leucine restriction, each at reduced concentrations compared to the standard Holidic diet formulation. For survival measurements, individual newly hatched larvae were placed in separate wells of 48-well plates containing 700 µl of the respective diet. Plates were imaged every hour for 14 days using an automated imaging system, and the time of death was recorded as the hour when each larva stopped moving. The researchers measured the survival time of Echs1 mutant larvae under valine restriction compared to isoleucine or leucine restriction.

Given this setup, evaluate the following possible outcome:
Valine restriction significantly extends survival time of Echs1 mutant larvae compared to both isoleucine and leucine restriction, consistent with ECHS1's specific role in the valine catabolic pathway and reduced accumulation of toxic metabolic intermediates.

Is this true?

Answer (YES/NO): NO